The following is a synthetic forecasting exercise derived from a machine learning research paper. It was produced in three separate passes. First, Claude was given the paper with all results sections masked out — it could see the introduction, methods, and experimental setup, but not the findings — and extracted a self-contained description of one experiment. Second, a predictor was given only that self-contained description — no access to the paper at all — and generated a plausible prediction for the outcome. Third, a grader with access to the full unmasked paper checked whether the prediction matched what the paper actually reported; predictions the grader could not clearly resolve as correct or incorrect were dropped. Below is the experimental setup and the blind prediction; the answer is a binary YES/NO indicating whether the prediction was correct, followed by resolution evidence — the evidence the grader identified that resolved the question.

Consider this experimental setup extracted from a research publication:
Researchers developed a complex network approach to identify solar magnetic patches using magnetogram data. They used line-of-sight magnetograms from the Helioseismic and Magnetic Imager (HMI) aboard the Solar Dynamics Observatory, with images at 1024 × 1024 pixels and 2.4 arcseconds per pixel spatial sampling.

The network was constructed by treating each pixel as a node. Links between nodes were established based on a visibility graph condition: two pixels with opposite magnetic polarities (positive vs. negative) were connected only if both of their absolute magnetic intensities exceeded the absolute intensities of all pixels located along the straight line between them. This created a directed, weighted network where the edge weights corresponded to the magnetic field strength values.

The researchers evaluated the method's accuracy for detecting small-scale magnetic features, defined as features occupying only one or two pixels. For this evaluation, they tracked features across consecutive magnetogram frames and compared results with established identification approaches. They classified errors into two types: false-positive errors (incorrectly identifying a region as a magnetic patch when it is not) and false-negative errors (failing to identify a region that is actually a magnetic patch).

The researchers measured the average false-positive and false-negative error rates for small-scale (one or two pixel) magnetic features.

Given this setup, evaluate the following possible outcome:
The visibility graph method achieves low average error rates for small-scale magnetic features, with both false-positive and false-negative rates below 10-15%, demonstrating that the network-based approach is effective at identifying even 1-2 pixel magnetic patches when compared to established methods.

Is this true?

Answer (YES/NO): YES